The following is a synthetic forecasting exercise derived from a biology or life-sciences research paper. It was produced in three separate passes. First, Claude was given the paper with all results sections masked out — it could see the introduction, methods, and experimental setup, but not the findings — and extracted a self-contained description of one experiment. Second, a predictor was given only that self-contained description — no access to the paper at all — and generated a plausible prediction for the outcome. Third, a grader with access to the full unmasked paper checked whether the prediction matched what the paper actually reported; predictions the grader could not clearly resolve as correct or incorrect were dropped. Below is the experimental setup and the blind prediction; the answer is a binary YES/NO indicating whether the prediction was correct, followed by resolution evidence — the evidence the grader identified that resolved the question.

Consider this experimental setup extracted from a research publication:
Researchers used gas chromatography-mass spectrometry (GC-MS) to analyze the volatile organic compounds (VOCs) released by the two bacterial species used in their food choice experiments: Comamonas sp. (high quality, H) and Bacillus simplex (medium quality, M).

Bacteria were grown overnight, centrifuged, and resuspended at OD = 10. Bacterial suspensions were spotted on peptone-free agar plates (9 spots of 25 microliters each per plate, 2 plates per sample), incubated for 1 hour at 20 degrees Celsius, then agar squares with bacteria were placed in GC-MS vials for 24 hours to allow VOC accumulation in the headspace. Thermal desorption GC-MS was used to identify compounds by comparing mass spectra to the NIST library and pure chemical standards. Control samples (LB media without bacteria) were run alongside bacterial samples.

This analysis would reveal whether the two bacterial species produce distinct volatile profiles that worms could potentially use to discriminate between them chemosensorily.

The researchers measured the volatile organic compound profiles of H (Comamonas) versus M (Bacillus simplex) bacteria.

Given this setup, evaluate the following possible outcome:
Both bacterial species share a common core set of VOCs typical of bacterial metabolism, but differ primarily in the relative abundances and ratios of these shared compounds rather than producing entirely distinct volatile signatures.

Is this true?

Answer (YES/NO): NO